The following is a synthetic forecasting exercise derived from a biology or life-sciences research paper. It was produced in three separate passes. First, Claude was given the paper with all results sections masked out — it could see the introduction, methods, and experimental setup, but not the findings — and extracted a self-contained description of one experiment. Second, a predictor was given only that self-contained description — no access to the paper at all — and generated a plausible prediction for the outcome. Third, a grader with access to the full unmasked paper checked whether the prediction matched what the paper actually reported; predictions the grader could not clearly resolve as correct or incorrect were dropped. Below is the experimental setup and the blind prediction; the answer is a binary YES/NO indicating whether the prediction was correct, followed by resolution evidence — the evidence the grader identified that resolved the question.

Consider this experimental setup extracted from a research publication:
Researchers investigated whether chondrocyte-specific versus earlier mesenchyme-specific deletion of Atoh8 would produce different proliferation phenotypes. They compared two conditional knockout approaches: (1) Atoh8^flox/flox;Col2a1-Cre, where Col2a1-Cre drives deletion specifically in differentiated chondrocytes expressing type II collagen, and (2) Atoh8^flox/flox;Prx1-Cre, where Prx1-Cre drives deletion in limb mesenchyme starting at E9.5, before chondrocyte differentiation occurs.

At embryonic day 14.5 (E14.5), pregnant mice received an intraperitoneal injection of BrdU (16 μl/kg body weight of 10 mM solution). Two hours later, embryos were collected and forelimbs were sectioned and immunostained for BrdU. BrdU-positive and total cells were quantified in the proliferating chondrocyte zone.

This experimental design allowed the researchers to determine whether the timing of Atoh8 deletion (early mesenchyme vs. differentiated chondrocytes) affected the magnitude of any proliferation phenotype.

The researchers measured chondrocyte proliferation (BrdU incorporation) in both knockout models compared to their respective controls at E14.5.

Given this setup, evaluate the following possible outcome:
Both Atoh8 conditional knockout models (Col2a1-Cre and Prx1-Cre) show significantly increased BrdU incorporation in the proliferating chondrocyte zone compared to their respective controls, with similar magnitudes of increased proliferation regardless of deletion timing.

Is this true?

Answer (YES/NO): NO